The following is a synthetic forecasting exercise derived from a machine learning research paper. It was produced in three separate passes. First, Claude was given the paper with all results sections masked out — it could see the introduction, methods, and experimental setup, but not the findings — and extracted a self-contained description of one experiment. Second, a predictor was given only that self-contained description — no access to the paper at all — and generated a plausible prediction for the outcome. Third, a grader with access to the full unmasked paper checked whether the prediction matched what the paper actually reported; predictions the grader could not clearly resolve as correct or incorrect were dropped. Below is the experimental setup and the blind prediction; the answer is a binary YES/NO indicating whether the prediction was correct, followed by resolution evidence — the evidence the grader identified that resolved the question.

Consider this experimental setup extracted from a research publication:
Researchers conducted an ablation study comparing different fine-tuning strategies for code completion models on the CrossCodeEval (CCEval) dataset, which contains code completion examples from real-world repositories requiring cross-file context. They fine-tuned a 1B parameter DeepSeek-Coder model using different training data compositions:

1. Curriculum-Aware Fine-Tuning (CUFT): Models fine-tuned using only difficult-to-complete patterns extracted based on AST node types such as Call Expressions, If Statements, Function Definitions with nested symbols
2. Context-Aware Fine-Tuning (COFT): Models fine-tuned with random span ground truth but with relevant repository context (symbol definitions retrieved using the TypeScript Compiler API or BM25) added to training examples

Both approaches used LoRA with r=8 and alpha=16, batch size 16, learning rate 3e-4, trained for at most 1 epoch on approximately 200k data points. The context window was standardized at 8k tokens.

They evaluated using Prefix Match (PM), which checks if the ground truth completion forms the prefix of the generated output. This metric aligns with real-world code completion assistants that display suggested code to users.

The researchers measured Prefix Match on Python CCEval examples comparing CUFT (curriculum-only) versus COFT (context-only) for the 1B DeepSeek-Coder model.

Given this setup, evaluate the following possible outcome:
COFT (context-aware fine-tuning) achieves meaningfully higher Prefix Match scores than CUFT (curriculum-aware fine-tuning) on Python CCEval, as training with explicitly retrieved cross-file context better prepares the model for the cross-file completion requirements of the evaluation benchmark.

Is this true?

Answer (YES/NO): NO